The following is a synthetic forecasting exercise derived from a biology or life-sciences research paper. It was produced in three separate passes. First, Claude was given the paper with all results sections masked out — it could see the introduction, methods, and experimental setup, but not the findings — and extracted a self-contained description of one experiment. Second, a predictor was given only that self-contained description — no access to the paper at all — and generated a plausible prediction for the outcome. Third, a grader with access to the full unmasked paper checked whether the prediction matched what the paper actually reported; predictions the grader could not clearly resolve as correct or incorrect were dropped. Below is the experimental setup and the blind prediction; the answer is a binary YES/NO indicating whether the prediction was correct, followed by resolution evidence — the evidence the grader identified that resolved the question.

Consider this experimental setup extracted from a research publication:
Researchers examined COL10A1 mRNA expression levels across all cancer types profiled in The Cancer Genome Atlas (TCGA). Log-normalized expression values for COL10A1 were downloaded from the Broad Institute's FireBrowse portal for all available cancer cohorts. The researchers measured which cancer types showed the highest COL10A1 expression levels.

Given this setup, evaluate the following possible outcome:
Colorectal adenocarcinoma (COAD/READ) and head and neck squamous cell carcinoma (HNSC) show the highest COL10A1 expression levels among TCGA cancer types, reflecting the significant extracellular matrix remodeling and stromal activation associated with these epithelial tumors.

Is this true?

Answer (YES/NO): NO